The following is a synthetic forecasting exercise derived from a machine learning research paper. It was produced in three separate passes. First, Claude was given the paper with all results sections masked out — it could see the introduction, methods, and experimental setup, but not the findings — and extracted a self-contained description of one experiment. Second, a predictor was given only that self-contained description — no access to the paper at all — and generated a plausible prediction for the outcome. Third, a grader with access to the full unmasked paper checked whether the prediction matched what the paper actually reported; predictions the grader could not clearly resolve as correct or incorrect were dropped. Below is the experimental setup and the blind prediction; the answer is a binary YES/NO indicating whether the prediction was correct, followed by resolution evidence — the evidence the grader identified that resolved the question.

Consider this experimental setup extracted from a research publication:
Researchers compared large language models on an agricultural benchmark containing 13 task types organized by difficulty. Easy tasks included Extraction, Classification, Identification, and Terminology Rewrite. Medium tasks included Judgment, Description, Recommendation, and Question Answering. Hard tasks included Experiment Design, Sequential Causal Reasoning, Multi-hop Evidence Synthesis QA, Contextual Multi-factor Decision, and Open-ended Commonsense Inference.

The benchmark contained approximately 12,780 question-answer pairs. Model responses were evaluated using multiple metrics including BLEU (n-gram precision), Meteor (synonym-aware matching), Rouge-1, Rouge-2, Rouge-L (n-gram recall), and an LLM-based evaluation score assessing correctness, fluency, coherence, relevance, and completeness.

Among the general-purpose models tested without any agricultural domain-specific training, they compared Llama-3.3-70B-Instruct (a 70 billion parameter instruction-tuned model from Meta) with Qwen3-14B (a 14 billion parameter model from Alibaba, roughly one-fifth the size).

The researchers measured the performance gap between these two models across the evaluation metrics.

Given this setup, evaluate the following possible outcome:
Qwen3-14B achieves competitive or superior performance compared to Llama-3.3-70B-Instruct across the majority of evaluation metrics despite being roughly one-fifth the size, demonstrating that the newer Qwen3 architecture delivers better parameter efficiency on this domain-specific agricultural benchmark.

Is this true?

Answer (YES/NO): YES